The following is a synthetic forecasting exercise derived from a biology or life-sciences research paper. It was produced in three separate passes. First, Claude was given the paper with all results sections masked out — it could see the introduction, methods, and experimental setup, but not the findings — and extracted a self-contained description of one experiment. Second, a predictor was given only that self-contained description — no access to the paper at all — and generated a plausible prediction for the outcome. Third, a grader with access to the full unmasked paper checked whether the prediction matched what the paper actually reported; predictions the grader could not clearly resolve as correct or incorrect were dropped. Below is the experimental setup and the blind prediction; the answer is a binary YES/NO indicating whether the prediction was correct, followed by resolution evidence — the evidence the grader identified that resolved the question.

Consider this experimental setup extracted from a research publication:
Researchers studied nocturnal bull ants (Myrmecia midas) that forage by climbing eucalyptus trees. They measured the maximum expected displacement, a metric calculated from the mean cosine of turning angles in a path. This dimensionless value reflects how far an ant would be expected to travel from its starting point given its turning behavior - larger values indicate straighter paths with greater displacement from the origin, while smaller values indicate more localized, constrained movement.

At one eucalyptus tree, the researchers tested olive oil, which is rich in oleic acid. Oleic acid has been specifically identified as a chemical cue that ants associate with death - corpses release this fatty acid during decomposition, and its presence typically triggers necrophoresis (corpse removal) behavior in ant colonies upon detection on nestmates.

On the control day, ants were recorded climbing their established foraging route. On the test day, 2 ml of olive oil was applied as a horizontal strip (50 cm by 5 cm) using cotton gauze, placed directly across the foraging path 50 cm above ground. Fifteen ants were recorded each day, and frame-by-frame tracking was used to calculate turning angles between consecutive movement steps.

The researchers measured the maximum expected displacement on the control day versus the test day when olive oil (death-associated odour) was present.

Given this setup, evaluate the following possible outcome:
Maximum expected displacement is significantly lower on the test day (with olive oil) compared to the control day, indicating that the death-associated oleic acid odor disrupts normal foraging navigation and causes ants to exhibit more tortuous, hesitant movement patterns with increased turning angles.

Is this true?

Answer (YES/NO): YES